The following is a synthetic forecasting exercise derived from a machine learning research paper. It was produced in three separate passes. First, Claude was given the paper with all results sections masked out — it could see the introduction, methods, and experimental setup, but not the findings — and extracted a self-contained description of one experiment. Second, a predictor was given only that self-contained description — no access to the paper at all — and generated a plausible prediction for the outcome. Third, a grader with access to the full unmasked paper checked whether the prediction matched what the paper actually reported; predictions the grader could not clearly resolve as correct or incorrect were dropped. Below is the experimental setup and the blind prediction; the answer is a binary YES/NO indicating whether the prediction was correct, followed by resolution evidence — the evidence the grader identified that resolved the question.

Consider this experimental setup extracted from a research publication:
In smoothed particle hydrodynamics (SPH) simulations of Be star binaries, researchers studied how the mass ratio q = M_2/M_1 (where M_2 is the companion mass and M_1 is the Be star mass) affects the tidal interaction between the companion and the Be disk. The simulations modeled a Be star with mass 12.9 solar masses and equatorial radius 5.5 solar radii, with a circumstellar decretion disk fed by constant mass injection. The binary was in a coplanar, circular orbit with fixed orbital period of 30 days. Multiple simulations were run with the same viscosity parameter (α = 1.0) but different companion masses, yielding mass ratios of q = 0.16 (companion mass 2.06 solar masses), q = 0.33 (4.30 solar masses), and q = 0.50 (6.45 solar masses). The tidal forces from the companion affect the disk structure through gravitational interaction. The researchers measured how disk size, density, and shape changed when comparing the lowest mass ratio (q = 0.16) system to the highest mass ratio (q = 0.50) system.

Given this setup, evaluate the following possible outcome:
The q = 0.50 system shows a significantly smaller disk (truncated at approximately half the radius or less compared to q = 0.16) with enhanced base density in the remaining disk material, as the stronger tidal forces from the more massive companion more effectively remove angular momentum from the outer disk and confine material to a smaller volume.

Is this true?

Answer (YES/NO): NO